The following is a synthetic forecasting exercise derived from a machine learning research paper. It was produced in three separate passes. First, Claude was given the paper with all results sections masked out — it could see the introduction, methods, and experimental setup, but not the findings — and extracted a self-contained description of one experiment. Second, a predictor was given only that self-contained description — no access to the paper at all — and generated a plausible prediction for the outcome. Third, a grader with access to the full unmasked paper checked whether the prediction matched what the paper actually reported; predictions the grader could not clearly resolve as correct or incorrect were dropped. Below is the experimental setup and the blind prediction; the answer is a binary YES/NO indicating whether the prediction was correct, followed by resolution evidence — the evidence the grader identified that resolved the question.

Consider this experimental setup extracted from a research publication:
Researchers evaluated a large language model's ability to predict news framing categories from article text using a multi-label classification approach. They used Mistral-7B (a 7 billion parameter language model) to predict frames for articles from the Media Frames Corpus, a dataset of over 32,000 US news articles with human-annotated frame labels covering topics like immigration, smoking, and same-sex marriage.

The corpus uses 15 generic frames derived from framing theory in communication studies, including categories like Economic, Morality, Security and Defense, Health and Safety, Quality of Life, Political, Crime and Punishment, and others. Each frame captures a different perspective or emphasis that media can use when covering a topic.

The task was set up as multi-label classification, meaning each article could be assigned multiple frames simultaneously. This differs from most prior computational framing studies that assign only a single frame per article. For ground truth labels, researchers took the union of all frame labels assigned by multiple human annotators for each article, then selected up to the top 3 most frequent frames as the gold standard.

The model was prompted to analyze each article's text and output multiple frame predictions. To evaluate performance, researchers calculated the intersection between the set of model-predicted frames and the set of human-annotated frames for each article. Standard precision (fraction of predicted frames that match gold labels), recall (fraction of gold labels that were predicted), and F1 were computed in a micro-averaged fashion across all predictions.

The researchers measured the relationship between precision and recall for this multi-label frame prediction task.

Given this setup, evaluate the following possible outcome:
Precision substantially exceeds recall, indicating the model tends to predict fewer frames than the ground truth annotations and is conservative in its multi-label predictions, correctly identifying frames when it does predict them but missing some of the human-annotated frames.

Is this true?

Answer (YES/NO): NO